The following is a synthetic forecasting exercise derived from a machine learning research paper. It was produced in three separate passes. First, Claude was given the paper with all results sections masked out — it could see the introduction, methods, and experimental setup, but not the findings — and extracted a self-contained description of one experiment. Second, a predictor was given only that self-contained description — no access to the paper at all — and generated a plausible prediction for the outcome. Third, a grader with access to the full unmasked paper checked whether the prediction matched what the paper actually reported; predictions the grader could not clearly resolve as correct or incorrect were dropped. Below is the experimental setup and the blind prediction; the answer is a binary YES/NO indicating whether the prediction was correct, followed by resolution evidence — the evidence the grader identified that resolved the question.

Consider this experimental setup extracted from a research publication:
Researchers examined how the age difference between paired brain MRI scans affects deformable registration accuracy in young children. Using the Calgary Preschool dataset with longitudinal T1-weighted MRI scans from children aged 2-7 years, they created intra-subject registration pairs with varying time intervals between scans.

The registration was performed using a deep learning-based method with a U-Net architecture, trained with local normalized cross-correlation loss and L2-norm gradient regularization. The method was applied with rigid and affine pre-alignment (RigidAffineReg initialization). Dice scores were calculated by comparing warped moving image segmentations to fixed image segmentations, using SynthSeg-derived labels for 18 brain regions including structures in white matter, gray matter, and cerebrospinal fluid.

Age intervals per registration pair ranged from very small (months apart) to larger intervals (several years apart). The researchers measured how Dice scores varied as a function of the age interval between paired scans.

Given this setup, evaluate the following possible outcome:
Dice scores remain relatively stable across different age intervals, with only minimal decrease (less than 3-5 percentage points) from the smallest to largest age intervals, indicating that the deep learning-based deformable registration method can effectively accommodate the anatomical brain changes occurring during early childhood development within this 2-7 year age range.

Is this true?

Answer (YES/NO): NO